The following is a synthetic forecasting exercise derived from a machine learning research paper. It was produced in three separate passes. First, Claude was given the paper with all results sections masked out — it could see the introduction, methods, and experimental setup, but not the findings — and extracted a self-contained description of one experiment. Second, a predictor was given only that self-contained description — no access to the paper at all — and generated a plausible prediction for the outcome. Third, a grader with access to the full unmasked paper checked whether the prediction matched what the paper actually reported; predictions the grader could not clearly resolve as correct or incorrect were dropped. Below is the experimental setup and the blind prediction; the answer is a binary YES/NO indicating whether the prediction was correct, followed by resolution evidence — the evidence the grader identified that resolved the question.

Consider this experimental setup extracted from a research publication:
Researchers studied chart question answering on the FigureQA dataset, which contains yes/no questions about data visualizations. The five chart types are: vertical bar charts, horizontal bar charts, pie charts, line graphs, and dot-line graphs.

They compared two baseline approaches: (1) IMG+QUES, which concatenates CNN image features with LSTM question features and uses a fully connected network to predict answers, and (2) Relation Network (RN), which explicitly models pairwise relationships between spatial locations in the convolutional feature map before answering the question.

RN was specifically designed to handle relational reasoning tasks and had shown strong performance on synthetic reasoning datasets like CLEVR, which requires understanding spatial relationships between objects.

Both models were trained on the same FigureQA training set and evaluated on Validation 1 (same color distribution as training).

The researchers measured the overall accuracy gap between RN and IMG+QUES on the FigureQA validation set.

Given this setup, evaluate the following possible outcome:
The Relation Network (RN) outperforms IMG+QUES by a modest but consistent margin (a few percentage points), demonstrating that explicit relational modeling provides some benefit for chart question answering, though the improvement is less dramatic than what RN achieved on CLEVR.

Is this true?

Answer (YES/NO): NO